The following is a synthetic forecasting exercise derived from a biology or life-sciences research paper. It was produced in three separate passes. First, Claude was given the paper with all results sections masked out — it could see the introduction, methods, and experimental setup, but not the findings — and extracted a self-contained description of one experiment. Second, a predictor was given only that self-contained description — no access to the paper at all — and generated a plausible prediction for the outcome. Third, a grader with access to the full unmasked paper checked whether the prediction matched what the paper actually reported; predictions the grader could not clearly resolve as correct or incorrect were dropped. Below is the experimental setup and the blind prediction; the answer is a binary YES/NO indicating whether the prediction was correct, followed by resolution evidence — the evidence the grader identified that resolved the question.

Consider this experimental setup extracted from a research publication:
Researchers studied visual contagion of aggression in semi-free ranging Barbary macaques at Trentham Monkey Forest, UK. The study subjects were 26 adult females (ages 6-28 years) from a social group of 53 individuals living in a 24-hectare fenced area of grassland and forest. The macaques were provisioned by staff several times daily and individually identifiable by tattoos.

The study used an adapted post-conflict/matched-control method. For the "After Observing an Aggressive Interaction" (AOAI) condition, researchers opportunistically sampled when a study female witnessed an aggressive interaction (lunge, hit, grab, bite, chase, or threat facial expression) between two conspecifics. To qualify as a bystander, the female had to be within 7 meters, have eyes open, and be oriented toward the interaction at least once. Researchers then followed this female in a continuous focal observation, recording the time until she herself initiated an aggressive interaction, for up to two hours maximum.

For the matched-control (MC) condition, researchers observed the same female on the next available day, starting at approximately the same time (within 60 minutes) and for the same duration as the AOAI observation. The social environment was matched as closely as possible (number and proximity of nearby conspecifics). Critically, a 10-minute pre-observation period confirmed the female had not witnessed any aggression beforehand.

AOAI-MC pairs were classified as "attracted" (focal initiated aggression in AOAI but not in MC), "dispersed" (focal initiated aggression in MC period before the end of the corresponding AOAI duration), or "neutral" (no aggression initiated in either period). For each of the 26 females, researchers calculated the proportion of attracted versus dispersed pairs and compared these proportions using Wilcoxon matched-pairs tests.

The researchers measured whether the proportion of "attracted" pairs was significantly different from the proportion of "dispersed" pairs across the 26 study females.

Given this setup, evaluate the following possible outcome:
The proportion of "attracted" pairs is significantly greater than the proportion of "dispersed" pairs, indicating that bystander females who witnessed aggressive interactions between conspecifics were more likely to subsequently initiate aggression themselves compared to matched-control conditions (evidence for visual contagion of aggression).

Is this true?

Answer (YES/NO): YES